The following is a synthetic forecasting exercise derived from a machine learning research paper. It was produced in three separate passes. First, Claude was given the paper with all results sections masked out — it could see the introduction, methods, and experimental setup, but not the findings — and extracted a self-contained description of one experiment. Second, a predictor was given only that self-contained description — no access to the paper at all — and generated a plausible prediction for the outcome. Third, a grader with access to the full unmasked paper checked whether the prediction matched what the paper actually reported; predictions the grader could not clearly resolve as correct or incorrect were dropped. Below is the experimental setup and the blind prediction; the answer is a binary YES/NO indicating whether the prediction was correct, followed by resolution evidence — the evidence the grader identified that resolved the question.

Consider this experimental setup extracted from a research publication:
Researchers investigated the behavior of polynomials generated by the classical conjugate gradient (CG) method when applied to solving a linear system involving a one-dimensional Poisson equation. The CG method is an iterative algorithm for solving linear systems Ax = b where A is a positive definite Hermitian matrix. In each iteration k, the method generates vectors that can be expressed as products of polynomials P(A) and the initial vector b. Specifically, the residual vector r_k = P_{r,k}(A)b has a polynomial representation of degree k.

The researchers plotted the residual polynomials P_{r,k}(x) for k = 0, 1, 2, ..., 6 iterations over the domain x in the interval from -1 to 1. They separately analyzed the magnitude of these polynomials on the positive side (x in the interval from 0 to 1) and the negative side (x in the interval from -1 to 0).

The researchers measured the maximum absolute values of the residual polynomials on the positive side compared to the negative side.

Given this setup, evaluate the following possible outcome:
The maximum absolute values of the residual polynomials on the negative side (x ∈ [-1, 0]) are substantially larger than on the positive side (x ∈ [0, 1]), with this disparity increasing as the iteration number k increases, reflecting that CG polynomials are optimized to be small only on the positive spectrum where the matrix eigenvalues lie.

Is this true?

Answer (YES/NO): YES